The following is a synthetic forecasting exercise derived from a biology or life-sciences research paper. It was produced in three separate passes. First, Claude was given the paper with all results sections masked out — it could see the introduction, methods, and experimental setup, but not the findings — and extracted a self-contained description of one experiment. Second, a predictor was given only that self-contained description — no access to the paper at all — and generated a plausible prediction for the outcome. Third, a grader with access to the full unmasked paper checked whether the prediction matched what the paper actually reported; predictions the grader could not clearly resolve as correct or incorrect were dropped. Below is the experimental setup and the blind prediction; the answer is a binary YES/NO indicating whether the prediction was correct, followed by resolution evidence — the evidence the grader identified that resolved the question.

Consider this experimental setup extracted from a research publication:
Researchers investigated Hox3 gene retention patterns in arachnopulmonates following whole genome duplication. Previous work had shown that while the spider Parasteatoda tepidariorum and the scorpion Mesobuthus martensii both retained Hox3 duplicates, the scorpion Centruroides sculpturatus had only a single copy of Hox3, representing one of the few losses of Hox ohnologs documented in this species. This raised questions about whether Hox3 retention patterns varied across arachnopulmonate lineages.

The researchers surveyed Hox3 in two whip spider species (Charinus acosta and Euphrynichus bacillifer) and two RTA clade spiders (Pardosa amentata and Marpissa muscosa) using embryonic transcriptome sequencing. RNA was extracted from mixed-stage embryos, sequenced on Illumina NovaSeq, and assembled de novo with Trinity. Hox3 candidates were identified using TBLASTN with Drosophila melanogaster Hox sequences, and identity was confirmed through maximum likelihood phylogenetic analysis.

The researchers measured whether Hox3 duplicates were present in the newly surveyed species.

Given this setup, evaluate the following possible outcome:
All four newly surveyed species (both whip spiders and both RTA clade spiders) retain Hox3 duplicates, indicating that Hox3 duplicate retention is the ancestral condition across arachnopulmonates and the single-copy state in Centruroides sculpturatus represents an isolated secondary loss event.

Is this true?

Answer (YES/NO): NO